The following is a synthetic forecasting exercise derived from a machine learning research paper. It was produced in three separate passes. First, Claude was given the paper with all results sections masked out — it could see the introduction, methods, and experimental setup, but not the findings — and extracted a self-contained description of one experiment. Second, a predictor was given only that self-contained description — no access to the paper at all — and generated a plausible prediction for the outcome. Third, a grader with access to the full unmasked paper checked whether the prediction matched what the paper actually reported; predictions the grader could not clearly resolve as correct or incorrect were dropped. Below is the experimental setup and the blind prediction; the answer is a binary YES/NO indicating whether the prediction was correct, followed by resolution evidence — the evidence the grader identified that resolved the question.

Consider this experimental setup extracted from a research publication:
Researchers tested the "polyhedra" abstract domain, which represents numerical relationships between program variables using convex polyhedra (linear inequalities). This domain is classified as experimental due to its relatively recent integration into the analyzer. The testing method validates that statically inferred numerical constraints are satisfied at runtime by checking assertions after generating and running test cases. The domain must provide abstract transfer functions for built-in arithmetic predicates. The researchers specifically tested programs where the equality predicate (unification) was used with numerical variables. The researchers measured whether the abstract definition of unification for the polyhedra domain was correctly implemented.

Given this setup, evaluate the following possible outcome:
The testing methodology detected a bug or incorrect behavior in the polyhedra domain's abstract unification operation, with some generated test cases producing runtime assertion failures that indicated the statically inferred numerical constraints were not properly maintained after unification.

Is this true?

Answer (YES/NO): YES